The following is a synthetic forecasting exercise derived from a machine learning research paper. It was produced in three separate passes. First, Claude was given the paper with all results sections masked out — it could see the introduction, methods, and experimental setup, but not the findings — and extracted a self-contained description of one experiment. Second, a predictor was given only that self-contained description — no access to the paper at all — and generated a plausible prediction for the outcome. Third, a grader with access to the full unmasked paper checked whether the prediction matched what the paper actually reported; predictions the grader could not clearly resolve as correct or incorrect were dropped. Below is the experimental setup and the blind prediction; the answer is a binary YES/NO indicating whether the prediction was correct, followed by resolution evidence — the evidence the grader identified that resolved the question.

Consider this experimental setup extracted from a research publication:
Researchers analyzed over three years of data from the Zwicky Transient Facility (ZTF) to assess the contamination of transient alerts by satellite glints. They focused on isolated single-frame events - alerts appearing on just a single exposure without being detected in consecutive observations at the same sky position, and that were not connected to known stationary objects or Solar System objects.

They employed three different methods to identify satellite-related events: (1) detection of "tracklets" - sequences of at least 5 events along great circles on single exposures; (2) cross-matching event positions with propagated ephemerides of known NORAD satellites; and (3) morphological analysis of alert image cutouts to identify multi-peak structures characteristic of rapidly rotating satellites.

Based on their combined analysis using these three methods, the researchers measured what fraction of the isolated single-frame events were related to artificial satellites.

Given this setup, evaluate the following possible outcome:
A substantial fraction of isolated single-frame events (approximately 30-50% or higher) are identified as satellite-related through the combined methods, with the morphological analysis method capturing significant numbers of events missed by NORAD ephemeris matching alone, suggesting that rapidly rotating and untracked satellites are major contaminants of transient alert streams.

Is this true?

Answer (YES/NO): NO